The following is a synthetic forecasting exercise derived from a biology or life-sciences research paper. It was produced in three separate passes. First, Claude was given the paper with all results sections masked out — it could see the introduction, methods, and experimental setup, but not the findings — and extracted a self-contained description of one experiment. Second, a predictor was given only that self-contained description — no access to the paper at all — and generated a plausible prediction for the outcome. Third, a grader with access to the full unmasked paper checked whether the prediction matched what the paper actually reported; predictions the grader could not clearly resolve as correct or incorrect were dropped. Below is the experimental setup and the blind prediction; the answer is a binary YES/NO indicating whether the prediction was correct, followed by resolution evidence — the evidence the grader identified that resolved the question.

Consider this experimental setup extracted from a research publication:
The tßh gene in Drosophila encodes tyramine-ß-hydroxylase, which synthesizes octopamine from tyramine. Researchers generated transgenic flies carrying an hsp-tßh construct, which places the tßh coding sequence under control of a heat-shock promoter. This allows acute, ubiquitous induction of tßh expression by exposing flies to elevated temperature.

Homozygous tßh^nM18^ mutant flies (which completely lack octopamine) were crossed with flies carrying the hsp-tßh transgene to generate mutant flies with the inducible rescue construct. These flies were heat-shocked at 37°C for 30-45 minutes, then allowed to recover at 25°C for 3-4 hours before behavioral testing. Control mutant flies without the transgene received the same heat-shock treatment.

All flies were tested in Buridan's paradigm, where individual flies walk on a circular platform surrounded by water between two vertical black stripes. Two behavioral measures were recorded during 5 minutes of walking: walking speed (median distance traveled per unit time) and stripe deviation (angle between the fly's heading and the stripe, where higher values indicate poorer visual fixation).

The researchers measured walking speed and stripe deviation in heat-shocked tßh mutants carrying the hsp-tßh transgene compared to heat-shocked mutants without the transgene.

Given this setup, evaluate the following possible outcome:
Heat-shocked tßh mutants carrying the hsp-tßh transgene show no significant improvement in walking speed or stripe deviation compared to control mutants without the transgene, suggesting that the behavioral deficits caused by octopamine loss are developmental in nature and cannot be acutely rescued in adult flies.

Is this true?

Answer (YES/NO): NO